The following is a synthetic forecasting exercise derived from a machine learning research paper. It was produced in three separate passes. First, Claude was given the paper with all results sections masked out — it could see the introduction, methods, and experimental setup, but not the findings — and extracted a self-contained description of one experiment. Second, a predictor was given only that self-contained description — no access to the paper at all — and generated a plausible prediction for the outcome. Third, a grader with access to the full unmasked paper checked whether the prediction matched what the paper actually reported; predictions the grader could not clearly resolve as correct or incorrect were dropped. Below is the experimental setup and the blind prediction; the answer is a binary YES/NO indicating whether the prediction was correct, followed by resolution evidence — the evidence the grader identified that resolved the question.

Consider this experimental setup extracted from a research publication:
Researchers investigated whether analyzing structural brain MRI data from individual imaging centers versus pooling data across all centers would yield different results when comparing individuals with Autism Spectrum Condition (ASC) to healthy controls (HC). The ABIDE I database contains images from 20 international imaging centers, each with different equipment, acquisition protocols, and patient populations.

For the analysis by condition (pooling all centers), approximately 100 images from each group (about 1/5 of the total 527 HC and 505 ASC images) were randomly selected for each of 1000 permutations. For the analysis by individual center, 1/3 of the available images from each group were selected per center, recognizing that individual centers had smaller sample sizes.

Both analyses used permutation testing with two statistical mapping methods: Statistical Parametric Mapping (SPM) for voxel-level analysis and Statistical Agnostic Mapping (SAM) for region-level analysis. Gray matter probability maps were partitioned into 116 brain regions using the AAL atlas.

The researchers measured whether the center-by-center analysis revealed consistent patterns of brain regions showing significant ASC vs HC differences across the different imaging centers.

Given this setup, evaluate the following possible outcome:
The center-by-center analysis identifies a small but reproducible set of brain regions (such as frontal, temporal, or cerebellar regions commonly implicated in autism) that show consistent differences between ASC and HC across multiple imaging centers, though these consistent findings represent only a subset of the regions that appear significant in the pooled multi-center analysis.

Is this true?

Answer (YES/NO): NO